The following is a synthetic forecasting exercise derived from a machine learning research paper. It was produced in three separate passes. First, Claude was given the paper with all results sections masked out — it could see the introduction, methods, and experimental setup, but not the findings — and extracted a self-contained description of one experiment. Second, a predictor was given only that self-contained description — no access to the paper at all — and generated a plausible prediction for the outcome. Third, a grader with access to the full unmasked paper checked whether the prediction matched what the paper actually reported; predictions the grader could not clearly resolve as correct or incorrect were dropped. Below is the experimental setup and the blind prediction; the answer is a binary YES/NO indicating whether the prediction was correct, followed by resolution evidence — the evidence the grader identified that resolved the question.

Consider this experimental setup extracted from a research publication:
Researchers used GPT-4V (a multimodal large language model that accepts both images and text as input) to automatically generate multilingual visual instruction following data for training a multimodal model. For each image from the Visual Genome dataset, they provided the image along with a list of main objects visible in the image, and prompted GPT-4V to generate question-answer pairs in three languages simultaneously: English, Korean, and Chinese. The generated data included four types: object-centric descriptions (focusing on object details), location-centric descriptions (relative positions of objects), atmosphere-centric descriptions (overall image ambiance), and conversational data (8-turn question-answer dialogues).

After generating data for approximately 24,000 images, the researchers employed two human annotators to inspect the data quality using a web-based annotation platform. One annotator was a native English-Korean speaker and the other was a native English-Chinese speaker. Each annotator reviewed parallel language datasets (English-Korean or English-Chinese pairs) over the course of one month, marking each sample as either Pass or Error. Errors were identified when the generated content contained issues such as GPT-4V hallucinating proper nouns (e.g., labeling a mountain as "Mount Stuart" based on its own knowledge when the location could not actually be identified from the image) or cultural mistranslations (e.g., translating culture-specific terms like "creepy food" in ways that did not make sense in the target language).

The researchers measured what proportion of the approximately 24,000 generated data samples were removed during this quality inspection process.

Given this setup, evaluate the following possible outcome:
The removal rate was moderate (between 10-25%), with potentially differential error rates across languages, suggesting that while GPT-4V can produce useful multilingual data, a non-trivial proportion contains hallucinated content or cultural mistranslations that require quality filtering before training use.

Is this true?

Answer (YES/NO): NO